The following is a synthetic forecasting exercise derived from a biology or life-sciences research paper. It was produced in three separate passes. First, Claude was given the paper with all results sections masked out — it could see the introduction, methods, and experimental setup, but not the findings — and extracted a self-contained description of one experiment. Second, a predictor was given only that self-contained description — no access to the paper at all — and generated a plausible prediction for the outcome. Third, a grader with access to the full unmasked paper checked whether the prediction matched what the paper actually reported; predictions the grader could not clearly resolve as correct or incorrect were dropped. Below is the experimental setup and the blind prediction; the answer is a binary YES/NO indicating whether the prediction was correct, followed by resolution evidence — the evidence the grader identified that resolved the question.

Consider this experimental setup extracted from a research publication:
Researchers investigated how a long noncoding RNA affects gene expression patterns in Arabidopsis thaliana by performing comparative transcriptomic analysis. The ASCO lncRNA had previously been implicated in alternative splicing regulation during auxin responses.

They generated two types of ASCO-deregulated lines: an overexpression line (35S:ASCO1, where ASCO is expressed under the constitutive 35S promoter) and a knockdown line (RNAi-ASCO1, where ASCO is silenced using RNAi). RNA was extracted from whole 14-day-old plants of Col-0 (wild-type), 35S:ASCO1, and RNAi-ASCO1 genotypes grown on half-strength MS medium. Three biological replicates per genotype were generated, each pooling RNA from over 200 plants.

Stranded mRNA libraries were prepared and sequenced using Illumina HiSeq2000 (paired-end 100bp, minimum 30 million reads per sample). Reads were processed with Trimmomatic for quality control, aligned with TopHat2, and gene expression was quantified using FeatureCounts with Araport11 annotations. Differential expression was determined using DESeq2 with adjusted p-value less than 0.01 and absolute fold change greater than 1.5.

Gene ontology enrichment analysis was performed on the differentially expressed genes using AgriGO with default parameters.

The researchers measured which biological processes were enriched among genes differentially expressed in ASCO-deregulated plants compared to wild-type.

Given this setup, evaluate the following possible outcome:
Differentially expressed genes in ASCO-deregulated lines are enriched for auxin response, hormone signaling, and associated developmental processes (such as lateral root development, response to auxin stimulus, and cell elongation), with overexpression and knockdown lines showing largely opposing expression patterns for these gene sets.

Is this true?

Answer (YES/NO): NO